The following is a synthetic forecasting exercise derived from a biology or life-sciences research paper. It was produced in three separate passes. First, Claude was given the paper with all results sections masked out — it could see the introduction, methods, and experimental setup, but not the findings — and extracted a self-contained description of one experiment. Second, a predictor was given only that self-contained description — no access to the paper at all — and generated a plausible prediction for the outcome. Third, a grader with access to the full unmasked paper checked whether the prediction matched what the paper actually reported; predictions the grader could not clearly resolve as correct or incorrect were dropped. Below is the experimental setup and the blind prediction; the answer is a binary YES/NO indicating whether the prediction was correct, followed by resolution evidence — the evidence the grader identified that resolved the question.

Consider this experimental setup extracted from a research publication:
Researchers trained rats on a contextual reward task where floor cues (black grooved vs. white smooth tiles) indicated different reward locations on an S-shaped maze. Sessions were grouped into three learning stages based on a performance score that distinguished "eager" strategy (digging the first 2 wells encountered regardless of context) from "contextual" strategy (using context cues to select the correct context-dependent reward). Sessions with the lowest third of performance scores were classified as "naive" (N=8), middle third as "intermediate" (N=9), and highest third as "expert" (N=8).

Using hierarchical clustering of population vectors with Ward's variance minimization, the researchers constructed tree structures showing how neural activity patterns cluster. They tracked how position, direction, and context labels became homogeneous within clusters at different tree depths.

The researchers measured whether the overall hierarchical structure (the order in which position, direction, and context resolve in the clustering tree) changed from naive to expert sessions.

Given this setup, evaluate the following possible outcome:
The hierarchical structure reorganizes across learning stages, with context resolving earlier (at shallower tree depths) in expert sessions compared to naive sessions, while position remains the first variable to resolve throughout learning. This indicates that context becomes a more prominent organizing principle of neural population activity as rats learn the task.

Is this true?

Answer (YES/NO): NO